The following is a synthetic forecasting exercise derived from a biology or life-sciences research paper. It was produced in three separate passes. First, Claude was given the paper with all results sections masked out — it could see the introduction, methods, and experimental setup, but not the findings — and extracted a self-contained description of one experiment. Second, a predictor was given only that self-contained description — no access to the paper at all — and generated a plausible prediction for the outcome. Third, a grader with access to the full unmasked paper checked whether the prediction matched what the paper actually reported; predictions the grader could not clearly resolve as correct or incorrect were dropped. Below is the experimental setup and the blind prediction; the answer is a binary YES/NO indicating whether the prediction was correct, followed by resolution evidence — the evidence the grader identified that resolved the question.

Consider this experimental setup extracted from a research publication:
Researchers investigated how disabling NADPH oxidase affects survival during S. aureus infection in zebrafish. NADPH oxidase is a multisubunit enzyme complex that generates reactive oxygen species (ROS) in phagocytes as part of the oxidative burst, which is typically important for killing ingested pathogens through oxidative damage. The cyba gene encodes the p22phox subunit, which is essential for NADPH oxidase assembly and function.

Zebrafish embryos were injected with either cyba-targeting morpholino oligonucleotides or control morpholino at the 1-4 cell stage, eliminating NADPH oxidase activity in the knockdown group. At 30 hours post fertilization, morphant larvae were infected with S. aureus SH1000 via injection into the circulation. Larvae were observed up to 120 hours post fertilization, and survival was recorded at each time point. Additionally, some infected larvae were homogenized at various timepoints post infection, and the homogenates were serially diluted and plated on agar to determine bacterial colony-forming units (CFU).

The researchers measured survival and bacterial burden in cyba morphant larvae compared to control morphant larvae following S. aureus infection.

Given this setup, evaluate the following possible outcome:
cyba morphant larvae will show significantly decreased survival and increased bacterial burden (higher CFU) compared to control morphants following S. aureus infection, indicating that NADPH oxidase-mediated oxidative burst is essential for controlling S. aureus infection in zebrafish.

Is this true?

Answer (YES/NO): NO